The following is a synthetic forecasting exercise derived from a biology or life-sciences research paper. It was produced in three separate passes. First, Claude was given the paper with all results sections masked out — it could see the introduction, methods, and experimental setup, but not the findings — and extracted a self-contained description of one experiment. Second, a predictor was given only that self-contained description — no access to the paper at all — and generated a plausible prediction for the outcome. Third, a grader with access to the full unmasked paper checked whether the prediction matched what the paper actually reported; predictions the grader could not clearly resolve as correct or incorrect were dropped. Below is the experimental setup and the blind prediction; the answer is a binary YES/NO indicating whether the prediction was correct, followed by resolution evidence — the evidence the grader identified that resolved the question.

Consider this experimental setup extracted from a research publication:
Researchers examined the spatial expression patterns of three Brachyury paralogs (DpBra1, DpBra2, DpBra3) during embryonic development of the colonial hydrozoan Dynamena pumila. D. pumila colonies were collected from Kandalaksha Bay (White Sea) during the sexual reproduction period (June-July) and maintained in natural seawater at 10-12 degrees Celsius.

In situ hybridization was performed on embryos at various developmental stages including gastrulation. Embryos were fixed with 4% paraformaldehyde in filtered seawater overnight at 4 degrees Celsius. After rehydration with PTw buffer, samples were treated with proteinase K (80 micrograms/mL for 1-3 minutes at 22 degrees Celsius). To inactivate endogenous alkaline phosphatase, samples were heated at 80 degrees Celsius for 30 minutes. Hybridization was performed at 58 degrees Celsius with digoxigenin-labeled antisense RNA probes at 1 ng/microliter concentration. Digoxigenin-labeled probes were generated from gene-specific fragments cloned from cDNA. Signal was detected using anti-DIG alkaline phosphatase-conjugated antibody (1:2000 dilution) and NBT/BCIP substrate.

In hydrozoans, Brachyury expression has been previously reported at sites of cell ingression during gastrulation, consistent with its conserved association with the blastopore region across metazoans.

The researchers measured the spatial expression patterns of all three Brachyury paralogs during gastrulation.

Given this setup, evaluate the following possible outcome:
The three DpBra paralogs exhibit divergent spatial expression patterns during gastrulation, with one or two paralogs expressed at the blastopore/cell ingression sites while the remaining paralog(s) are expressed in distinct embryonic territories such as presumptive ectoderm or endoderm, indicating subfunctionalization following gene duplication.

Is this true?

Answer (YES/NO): NO